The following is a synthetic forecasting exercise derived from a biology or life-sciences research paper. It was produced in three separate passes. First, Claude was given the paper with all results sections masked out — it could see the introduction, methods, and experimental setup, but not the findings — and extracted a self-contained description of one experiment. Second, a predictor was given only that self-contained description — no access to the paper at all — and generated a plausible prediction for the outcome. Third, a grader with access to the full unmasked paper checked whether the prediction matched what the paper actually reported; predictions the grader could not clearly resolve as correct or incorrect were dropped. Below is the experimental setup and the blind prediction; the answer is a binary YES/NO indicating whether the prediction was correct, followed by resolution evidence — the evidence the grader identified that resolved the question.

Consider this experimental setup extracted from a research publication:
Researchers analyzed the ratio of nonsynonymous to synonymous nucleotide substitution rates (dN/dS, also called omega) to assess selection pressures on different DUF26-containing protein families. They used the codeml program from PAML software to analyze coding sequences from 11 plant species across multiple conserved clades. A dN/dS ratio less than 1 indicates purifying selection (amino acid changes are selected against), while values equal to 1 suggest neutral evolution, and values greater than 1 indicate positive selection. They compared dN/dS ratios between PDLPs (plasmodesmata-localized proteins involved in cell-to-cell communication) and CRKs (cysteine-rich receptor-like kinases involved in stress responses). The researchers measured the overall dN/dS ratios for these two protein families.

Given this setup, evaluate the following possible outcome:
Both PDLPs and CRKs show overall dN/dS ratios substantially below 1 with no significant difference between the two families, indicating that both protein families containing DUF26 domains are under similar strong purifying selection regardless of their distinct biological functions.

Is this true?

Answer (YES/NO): NO